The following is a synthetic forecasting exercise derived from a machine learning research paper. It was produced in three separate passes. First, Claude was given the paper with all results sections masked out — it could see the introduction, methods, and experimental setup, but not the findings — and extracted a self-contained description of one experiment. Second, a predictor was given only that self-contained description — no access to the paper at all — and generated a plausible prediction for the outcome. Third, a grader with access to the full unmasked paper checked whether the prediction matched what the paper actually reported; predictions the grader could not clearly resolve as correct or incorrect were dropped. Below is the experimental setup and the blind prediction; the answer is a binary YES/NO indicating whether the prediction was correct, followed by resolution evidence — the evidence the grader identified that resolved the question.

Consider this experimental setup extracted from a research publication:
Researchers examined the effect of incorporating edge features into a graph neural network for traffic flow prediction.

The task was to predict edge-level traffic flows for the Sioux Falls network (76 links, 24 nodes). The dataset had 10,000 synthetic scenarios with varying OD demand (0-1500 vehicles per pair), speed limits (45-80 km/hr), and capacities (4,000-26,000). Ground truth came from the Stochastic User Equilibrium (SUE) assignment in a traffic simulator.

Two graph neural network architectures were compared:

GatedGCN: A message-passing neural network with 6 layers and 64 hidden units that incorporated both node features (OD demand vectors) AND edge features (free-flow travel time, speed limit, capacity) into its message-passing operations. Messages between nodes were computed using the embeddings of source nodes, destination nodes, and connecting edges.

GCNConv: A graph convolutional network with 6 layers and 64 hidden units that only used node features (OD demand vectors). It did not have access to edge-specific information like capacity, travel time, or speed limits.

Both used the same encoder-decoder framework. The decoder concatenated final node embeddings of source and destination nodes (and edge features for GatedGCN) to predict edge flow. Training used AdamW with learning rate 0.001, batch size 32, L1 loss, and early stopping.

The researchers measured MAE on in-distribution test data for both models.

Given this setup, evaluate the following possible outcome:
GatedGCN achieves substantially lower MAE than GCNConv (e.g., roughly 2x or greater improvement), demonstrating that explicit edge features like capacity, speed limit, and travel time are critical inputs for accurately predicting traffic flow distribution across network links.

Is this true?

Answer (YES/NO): YES